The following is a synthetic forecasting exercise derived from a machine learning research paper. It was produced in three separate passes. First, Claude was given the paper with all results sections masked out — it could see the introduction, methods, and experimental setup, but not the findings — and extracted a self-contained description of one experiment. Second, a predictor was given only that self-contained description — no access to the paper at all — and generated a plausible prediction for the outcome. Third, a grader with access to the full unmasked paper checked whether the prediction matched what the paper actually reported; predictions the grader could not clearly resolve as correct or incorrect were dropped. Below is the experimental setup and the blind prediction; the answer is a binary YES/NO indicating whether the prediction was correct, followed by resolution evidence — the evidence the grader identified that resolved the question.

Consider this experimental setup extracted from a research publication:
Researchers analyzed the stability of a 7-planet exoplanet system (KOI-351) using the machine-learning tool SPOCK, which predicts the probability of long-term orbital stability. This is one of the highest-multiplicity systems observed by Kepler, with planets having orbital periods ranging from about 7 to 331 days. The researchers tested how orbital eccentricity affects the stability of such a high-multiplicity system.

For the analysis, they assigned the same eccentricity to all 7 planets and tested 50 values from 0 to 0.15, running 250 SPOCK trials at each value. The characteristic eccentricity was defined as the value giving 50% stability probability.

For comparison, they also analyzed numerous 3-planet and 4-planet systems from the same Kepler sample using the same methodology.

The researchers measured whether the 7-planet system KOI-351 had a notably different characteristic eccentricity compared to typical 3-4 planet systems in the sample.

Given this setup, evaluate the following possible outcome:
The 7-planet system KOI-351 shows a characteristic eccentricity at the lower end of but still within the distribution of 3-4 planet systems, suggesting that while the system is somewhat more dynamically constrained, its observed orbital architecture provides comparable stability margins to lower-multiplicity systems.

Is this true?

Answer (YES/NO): NO